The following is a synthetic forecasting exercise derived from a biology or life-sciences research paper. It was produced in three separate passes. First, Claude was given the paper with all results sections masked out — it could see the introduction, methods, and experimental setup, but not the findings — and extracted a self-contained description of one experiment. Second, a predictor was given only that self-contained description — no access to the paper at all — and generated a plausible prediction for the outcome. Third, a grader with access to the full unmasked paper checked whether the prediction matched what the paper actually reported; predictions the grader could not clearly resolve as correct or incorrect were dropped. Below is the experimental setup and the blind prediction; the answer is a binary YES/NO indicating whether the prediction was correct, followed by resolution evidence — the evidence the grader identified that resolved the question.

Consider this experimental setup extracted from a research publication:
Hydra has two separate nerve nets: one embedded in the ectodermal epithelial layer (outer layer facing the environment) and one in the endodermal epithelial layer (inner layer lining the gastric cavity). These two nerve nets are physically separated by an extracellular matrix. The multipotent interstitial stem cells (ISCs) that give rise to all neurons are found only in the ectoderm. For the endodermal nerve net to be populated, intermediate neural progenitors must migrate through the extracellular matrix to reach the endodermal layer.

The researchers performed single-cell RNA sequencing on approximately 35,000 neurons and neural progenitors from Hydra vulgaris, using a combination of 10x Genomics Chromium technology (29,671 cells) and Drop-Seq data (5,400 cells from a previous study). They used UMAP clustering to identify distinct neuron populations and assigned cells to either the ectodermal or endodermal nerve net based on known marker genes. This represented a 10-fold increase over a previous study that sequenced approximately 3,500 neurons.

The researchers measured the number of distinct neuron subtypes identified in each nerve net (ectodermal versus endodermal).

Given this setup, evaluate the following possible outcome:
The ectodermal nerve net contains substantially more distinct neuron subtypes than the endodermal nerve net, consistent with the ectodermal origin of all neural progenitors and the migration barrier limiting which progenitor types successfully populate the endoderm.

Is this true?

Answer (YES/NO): YES